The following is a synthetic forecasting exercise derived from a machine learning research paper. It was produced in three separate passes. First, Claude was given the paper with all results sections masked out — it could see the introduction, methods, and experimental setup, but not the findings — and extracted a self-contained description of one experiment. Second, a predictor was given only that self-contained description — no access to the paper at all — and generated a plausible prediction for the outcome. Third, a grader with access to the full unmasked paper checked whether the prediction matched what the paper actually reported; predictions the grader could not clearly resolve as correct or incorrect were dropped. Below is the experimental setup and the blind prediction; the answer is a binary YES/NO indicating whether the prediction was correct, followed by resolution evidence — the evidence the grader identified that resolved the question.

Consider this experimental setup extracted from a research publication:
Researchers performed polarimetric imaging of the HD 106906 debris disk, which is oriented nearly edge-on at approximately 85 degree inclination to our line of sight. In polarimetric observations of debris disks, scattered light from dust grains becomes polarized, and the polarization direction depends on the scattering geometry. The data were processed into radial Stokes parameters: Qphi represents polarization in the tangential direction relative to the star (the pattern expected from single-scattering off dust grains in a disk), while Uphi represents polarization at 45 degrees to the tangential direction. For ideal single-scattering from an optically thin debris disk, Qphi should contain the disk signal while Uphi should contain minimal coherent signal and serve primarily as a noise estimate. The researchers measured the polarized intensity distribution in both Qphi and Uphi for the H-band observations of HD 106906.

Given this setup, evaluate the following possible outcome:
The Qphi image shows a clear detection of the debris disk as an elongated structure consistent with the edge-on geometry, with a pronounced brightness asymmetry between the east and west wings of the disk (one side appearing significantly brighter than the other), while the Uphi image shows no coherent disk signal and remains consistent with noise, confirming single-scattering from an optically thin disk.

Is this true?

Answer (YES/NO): YES